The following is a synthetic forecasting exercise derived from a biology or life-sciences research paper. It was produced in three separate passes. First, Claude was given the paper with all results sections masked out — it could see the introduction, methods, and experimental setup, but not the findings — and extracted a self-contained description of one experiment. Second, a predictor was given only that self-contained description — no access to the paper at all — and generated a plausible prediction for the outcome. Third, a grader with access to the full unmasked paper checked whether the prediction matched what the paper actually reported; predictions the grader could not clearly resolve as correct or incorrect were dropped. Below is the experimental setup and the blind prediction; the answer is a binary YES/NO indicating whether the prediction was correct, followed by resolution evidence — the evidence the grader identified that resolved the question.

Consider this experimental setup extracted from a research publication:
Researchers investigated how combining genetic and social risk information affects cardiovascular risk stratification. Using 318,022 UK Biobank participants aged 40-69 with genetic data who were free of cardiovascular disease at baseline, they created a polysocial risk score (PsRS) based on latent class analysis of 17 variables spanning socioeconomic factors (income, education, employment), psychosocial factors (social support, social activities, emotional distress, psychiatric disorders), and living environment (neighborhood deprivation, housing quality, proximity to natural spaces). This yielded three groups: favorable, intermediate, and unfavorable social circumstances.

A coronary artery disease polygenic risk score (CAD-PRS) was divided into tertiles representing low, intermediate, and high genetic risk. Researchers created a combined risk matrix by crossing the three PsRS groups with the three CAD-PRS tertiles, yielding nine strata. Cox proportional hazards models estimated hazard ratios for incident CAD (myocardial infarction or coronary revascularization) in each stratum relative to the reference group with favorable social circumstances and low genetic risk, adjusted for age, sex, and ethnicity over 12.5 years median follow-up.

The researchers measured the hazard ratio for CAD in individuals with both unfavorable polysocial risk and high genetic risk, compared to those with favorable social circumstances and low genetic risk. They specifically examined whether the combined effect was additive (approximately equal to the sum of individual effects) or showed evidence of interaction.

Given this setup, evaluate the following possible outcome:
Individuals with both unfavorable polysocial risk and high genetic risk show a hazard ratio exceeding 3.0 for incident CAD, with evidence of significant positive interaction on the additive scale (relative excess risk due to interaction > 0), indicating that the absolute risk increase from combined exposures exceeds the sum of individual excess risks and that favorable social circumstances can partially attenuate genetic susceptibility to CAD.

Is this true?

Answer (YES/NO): NO